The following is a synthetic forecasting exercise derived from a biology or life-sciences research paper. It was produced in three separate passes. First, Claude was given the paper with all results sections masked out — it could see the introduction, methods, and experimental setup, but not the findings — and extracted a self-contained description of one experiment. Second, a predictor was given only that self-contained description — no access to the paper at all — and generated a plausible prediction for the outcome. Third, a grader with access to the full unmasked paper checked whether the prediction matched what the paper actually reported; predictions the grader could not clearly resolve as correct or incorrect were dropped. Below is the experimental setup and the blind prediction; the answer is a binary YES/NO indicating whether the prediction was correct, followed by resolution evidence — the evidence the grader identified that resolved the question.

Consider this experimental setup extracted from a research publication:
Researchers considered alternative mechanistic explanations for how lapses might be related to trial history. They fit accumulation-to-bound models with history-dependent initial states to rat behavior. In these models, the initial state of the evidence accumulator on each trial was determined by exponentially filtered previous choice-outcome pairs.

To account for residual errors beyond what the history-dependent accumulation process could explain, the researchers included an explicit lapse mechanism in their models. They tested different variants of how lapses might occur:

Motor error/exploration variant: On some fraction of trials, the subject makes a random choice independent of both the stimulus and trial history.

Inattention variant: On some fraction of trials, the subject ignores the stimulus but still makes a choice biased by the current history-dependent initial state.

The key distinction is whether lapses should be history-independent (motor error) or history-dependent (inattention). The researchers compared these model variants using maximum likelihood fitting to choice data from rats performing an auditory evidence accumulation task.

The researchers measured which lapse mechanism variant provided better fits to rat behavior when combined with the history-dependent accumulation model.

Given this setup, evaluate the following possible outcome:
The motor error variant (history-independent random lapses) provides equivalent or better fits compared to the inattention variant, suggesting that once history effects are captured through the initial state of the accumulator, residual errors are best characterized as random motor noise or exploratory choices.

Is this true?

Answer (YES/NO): NO